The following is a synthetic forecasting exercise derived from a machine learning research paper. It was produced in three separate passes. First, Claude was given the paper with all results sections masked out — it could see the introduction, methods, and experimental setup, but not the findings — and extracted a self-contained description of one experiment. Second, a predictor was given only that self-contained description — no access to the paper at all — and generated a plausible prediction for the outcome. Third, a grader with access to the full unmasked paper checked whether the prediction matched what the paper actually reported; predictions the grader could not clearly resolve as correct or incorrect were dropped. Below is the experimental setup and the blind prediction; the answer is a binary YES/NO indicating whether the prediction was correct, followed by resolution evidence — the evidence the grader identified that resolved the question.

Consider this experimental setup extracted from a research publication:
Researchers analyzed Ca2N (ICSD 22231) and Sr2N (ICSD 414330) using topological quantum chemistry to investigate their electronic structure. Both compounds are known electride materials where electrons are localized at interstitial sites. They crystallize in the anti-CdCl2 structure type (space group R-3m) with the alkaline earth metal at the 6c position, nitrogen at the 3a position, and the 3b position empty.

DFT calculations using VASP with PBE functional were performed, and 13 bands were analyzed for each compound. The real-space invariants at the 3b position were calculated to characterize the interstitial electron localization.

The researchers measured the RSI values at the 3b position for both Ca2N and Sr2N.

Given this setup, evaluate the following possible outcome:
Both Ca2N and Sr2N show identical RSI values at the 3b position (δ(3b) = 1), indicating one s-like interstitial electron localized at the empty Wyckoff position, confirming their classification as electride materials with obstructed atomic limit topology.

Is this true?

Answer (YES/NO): NO